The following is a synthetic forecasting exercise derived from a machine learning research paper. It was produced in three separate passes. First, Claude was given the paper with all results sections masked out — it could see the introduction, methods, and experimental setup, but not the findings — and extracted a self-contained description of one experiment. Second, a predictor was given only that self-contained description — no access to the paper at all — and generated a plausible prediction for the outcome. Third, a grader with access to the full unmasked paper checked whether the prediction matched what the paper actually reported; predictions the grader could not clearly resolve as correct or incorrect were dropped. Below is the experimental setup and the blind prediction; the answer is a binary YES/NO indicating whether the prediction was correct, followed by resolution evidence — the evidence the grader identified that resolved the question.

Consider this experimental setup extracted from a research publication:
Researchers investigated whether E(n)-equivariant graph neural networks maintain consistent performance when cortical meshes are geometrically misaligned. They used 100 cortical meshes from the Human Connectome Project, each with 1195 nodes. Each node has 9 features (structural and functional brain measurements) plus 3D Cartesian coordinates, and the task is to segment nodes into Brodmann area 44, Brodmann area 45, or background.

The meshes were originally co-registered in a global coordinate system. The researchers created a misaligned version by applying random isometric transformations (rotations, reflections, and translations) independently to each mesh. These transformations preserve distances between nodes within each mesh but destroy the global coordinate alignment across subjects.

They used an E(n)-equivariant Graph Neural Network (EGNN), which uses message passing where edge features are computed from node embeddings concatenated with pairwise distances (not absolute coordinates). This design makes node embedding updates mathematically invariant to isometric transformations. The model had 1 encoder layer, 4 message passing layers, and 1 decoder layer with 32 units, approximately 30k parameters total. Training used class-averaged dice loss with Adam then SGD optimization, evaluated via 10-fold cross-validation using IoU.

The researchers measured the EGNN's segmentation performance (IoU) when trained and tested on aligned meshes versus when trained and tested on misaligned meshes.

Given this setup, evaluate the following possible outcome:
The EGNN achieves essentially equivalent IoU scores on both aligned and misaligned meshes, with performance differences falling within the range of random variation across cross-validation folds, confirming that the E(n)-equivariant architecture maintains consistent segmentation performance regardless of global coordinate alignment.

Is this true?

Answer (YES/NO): YES